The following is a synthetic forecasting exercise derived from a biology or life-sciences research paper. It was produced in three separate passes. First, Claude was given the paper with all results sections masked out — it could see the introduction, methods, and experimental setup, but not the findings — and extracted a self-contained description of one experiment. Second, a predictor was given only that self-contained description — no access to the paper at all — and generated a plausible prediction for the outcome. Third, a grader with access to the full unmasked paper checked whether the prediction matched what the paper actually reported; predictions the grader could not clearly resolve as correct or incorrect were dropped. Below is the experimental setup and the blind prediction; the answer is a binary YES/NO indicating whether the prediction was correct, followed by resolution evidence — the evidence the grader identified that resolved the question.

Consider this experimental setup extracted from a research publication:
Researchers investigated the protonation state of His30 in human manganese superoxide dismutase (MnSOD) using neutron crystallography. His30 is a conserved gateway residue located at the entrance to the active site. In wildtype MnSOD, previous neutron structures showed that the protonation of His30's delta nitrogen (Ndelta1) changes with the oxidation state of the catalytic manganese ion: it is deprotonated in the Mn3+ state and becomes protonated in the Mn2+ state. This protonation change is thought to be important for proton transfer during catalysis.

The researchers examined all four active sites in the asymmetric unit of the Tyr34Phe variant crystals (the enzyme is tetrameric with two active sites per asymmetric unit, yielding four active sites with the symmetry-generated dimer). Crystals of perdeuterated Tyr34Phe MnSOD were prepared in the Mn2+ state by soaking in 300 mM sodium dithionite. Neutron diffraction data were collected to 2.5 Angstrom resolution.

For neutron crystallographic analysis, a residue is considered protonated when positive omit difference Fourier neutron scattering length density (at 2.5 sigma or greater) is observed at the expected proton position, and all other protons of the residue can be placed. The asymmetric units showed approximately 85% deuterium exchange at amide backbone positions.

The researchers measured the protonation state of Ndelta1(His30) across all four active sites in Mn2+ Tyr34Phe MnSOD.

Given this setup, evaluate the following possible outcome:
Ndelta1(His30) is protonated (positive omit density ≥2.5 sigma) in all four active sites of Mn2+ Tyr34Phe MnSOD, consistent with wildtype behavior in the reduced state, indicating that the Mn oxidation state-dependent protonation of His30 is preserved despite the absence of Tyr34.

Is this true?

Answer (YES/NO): NO